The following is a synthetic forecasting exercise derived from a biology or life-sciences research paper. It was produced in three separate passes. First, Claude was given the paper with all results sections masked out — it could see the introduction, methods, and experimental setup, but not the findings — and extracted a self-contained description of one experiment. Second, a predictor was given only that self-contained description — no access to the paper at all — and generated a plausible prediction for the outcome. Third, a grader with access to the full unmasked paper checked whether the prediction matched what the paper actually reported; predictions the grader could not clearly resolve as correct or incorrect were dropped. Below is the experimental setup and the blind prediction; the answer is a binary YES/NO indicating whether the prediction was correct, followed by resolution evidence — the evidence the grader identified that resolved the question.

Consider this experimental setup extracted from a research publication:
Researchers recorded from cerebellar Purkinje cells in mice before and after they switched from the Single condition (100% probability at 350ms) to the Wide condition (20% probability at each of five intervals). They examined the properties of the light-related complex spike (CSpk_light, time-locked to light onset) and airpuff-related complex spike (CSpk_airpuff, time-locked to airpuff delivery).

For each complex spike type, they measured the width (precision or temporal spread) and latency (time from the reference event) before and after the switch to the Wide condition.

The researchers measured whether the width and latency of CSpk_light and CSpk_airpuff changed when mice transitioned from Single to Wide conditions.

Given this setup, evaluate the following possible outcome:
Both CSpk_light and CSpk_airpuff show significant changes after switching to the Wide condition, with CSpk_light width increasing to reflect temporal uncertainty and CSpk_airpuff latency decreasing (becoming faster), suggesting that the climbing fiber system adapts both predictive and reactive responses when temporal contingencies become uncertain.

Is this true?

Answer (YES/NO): NO